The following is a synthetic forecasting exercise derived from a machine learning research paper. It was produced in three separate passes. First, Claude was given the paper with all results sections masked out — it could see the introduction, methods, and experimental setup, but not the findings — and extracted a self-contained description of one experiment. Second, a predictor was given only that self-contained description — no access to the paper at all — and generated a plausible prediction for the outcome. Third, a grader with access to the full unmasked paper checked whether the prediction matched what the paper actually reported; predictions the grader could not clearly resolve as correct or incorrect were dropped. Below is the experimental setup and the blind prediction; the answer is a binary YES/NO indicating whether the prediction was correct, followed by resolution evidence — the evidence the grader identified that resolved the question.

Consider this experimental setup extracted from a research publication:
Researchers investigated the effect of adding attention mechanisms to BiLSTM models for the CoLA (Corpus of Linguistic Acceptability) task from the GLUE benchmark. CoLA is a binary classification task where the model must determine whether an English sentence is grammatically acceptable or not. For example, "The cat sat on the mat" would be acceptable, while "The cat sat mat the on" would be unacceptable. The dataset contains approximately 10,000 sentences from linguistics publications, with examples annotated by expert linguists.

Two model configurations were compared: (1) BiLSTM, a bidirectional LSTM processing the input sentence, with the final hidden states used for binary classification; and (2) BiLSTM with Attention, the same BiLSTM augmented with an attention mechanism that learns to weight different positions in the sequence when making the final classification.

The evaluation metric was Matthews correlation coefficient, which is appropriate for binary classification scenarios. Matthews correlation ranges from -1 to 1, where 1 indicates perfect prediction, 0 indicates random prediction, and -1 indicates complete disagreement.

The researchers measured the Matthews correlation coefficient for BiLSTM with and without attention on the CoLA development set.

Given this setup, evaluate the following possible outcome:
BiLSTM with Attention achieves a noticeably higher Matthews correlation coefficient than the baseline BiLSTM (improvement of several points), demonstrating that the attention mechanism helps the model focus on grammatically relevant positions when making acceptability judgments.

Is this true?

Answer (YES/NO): YES